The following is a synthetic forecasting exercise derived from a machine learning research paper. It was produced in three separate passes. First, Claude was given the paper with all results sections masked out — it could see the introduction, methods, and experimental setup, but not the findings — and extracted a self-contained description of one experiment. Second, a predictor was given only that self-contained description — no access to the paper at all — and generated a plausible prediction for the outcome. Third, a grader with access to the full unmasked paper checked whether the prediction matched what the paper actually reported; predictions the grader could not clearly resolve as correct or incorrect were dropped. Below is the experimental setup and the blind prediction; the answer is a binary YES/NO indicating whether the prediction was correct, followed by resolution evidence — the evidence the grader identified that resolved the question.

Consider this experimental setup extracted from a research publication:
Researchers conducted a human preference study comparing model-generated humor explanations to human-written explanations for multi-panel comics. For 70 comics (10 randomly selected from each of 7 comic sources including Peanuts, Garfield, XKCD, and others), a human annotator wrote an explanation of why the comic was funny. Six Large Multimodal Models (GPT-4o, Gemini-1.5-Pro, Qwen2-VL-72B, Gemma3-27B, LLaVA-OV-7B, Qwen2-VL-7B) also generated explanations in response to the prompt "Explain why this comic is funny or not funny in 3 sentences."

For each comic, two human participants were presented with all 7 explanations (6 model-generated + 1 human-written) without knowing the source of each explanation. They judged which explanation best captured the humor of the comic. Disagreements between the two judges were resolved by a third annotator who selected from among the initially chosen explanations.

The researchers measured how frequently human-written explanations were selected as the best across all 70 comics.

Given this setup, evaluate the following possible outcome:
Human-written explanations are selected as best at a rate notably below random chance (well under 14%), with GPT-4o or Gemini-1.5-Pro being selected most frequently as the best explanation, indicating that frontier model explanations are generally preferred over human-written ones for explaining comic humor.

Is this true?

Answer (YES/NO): NO